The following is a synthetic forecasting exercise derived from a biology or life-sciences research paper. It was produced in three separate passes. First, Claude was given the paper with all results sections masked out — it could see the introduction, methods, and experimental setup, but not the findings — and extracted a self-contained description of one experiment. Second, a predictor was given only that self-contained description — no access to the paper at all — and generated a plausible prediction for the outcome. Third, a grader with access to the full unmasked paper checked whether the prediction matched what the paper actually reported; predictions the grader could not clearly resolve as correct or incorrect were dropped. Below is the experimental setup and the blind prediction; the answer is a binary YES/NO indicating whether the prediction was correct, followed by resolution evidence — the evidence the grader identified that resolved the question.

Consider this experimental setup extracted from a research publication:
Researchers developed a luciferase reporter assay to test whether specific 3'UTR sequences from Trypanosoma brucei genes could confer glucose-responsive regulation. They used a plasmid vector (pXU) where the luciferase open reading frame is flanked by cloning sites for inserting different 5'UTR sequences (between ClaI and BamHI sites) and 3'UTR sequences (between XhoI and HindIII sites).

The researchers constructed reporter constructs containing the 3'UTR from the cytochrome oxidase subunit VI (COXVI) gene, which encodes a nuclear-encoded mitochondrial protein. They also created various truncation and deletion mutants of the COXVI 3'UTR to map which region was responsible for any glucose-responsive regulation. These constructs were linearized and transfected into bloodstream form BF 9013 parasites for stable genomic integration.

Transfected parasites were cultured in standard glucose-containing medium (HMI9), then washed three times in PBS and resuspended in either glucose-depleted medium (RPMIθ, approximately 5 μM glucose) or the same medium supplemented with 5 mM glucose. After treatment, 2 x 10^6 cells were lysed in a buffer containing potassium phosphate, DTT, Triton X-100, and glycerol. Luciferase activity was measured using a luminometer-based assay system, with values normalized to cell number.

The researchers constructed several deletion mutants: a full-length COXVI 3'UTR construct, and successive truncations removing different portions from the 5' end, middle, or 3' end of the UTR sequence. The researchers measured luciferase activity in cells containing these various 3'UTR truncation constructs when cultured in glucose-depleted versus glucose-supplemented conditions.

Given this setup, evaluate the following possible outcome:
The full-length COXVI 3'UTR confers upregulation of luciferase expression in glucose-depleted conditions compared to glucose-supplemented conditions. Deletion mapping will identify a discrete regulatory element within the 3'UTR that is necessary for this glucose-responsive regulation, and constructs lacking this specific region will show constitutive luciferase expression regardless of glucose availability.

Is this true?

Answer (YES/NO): YES